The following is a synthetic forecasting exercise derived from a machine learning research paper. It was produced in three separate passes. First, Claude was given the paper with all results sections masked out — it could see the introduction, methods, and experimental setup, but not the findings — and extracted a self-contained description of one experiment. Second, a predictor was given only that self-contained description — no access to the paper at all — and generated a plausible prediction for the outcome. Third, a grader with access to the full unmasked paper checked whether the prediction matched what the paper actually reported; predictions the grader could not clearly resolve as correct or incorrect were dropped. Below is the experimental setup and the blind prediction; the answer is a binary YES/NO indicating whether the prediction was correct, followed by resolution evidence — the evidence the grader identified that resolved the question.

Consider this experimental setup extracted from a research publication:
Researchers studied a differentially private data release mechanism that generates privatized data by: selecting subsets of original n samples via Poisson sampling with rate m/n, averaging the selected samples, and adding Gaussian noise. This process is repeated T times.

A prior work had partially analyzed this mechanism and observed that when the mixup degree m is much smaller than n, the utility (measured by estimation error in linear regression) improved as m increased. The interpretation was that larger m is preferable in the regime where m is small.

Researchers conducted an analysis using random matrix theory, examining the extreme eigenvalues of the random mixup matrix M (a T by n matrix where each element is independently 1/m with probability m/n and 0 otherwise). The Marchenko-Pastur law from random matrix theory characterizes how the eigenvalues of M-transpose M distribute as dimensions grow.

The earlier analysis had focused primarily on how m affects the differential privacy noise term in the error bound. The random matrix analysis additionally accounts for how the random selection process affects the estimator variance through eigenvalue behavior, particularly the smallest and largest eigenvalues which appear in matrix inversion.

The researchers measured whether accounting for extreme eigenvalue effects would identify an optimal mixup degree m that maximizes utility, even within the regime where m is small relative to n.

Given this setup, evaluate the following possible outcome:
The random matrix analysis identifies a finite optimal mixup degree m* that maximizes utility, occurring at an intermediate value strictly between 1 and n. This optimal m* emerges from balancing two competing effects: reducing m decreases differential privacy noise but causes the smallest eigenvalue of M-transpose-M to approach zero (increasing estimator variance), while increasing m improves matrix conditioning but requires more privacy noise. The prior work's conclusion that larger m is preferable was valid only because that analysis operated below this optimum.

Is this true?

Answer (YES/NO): NO